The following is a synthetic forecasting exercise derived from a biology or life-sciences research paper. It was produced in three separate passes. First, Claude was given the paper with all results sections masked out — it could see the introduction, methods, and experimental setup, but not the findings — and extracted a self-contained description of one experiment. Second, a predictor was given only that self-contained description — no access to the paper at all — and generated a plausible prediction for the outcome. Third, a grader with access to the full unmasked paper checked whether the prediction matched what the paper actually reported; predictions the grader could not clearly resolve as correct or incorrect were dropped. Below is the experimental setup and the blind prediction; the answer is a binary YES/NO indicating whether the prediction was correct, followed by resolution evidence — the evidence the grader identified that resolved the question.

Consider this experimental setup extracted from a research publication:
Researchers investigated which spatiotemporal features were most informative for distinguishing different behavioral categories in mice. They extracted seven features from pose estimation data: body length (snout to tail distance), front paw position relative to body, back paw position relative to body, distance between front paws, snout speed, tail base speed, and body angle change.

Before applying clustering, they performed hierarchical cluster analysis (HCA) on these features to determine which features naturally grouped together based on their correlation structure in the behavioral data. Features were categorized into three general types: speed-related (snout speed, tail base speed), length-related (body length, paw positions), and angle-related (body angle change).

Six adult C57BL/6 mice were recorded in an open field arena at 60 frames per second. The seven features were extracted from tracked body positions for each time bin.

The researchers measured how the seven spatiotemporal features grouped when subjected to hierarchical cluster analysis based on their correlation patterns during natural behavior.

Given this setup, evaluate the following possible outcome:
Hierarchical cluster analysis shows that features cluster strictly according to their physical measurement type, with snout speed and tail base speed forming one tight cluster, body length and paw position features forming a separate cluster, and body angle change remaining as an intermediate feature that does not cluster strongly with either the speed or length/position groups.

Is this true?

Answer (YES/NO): NO